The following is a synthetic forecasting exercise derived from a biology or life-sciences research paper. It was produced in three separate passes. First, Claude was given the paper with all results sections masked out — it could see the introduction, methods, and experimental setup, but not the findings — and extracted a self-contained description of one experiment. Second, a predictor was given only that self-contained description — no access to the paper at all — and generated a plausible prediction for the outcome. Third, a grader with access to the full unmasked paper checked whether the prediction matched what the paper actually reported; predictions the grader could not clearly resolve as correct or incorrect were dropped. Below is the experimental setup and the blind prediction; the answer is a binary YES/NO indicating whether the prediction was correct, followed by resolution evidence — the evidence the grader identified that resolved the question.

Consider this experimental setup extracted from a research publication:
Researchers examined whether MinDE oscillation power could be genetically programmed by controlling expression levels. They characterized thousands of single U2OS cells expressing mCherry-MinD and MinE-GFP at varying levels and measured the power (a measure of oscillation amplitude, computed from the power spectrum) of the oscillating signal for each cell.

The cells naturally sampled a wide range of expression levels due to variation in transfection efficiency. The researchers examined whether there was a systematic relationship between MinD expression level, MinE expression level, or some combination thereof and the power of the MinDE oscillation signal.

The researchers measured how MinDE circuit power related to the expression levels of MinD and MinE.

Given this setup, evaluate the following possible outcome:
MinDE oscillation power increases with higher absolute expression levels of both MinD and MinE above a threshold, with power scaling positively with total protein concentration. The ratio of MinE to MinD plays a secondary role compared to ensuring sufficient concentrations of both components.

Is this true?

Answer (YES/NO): NO